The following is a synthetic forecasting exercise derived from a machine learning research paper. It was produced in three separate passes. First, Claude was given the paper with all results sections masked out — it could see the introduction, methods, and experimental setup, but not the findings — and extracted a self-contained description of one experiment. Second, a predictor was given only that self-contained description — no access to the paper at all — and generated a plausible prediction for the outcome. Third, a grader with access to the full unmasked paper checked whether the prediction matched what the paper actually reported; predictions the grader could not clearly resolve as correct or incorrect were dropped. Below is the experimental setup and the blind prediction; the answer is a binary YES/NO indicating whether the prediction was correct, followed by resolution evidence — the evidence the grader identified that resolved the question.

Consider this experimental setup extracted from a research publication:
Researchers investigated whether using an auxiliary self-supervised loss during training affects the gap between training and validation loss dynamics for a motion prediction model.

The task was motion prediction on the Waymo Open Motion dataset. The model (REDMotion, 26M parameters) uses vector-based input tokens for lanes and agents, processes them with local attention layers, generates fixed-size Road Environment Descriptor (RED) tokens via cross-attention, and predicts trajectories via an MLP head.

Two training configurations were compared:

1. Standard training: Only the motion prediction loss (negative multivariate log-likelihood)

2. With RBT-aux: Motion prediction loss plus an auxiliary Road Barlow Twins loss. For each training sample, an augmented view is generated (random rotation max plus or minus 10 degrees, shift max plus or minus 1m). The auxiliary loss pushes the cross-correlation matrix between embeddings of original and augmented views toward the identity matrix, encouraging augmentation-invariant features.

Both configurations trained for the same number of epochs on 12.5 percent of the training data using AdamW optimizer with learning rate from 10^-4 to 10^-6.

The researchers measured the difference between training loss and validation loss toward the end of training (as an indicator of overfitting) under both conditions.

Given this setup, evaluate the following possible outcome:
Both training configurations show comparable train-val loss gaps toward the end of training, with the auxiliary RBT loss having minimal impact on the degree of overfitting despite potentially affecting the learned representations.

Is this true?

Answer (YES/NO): NO